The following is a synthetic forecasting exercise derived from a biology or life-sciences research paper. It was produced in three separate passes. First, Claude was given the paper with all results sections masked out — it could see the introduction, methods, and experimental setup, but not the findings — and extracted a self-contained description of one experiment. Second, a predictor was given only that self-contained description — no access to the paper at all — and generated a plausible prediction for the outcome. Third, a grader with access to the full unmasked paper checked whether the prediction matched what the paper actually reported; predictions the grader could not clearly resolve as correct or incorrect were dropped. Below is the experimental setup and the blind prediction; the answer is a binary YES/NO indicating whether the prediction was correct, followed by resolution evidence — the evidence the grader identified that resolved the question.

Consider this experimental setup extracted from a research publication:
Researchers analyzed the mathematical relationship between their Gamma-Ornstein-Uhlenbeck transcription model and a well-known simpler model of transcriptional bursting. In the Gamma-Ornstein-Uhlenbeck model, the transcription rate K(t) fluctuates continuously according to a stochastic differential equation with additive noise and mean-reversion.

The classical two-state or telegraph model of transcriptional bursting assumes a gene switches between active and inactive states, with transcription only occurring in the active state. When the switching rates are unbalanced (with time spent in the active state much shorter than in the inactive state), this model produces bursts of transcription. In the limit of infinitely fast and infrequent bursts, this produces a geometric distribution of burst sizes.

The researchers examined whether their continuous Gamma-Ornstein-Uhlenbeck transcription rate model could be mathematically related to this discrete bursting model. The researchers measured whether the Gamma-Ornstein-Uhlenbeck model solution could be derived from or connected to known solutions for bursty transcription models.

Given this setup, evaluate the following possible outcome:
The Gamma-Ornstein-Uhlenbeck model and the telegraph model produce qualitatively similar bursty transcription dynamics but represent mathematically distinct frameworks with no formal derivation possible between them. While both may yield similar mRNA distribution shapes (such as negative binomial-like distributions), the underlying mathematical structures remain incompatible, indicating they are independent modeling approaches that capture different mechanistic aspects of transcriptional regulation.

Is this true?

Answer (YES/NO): NO